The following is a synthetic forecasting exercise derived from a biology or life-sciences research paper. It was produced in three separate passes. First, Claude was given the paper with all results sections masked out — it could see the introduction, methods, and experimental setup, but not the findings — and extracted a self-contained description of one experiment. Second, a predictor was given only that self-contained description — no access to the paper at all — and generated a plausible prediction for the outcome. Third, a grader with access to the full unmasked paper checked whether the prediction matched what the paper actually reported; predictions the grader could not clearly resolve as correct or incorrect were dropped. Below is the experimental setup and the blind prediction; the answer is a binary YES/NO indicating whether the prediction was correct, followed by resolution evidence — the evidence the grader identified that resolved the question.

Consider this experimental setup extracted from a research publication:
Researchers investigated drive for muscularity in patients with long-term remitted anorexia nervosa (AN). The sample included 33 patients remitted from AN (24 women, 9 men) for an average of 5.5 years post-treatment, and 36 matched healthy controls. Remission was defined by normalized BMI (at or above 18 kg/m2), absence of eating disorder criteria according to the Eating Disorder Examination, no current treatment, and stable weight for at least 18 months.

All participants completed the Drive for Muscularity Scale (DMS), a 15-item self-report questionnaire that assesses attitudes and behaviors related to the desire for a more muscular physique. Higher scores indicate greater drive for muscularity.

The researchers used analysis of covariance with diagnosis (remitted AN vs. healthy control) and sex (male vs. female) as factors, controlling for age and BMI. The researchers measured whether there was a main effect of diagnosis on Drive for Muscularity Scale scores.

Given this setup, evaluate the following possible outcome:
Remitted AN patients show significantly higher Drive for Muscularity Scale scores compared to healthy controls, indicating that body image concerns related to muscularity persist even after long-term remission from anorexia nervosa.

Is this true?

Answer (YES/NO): YES